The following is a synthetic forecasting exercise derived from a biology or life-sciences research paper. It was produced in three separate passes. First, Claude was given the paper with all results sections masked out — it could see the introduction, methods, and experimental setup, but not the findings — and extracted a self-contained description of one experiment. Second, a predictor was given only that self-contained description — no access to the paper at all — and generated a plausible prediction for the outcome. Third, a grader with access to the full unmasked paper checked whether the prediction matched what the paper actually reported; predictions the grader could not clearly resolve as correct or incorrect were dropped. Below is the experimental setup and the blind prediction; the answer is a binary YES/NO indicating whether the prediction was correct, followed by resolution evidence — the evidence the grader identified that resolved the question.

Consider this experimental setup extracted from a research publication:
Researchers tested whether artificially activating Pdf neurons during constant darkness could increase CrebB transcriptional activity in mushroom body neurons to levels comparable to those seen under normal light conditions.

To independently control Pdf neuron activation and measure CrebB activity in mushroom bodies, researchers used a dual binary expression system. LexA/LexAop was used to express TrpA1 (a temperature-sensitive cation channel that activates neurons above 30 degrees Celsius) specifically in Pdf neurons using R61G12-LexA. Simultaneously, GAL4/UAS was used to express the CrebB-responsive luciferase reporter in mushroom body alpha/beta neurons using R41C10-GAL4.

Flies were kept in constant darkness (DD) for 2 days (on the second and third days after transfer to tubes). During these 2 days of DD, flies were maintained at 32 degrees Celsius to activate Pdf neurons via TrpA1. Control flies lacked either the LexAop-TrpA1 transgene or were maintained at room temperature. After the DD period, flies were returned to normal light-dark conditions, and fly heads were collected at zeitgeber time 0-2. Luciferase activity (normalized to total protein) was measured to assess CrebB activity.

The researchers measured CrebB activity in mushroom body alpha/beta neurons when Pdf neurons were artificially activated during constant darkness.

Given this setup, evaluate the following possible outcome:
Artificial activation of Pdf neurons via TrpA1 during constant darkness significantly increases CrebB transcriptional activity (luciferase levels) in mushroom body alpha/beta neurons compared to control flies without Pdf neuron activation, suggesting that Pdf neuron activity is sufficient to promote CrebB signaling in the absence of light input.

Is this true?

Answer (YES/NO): YES